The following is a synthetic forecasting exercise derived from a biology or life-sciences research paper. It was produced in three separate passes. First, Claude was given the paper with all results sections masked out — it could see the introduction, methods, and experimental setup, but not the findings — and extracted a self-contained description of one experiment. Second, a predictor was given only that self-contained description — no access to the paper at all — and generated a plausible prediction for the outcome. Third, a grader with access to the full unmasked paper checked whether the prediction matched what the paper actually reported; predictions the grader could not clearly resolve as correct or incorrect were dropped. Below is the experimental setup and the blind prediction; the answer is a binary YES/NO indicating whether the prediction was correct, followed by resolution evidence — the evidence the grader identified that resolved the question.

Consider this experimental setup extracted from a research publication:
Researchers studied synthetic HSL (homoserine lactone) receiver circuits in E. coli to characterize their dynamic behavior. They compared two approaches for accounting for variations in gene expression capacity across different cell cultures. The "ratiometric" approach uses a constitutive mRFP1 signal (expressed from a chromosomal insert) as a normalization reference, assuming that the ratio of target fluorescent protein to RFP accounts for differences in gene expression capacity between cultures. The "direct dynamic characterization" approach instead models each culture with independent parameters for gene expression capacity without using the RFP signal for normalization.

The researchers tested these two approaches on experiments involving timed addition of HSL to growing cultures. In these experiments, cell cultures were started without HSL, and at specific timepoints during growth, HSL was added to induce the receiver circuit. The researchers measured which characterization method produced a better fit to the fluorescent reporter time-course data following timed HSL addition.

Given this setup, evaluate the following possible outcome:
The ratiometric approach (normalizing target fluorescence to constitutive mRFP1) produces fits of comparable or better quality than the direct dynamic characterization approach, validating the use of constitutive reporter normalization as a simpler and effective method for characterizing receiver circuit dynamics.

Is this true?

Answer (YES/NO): NO